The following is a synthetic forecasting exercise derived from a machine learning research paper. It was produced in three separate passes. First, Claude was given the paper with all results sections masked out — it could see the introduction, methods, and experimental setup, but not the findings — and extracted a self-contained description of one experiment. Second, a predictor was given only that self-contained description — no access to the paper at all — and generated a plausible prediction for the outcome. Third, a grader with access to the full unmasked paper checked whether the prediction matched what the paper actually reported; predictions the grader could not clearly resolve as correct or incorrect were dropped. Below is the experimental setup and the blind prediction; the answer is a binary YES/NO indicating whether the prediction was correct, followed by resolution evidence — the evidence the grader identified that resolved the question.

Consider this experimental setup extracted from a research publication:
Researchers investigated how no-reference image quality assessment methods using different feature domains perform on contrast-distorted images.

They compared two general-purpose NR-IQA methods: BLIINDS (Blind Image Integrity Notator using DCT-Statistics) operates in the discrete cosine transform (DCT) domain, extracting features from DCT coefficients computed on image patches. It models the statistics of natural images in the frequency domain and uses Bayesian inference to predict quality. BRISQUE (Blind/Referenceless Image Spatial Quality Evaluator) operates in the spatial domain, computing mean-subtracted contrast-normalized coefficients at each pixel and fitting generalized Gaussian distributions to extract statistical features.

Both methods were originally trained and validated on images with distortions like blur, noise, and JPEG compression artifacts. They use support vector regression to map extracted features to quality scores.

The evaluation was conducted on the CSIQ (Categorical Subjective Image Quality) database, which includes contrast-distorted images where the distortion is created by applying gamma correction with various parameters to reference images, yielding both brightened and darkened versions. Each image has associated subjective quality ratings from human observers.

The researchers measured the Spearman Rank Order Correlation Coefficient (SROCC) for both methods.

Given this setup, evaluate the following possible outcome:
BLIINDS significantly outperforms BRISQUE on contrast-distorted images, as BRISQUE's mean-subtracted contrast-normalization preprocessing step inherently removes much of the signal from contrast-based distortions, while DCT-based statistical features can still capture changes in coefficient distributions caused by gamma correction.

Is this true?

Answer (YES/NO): NO